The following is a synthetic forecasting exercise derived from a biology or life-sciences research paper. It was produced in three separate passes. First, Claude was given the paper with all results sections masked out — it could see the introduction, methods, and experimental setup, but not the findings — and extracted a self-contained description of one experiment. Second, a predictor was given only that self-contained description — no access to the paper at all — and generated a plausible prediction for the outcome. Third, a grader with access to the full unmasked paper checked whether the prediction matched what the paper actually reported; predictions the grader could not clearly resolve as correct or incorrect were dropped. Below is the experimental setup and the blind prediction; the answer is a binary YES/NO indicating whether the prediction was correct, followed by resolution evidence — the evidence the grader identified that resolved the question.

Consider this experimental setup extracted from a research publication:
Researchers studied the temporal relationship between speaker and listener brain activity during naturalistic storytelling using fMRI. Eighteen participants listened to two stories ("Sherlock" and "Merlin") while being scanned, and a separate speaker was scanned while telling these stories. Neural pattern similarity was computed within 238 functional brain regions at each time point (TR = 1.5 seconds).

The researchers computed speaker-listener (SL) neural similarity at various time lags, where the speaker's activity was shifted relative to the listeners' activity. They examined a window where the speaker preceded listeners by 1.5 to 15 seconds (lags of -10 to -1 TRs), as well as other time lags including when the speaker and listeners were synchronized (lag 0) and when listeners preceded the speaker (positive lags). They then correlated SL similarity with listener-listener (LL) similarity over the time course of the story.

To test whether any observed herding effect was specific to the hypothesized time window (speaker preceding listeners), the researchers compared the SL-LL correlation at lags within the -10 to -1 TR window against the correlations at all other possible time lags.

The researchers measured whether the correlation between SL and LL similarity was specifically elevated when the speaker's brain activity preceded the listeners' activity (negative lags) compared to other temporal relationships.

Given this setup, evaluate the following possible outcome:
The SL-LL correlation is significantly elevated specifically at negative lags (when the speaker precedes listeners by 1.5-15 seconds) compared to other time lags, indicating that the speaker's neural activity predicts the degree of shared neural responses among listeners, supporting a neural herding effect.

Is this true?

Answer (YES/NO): YES